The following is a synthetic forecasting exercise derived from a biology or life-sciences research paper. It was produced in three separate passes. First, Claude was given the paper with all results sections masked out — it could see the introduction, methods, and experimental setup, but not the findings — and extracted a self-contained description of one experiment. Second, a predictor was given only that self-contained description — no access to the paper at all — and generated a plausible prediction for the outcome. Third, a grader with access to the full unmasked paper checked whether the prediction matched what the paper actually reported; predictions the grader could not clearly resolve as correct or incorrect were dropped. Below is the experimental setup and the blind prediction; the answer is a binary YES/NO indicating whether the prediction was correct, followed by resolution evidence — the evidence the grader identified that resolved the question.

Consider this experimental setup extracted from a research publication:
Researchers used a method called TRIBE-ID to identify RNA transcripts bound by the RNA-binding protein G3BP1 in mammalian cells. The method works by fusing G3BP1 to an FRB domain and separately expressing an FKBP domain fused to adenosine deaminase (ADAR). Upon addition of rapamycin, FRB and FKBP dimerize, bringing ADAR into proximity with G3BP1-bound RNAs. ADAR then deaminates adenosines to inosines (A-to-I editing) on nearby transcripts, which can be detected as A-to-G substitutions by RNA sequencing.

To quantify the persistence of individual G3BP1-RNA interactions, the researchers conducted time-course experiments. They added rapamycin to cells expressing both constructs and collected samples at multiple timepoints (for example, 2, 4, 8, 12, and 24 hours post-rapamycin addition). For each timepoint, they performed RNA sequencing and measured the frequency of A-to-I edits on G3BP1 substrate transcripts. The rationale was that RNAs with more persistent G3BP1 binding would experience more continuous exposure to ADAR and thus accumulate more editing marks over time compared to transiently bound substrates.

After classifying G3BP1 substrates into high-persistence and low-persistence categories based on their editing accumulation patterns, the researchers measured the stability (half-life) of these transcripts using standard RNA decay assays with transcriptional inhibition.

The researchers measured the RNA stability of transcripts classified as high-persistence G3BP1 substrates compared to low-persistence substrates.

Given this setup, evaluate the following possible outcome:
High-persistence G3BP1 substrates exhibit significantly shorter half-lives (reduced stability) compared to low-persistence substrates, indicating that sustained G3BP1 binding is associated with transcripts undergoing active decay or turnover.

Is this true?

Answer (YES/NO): NO